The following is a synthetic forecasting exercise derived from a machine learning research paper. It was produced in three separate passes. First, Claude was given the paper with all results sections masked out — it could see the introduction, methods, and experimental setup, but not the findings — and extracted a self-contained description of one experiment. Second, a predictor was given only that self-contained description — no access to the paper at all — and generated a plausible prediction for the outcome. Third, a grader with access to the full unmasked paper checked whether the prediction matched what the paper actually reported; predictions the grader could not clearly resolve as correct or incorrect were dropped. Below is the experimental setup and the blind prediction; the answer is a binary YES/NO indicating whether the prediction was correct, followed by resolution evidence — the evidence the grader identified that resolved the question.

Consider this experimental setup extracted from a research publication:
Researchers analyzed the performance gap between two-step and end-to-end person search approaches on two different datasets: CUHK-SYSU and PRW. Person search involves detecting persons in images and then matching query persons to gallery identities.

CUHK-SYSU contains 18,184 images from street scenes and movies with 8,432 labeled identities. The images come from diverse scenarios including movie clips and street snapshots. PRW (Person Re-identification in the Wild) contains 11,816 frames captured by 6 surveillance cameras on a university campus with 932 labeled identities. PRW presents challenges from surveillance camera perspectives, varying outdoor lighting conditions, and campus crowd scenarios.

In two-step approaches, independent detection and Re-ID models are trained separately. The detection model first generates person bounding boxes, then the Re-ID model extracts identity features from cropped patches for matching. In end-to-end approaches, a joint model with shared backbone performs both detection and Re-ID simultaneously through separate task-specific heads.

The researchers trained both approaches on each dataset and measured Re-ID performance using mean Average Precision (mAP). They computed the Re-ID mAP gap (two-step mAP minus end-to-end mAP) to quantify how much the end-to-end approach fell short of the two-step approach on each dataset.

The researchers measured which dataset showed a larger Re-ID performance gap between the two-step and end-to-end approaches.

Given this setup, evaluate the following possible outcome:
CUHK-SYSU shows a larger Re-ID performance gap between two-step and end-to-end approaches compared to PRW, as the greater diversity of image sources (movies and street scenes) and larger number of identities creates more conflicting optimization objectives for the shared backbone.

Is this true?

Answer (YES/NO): NO